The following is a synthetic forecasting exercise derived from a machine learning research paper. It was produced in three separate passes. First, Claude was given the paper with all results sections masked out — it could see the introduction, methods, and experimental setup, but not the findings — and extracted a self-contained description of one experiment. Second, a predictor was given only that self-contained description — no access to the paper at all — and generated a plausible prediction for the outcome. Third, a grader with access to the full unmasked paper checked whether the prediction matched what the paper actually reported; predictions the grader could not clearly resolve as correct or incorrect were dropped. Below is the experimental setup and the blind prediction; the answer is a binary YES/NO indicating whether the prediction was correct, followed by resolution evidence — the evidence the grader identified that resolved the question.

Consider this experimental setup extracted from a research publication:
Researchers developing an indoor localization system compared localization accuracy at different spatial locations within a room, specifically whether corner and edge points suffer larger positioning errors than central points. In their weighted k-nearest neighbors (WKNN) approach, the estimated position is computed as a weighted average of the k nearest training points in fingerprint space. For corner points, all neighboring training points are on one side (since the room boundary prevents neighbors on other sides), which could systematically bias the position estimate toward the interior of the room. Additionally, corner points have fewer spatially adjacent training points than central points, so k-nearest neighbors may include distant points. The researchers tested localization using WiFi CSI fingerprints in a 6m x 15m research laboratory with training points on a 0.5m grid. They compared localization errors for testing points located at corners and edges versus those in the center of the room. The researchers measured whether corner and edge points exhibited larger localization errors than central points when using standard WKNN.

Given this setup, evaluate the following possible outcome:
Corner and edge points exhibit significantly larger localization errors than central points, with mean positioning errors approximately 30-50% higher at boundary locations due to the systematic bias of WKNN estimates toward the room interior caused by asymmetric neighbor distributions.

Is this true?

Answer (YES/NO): NO